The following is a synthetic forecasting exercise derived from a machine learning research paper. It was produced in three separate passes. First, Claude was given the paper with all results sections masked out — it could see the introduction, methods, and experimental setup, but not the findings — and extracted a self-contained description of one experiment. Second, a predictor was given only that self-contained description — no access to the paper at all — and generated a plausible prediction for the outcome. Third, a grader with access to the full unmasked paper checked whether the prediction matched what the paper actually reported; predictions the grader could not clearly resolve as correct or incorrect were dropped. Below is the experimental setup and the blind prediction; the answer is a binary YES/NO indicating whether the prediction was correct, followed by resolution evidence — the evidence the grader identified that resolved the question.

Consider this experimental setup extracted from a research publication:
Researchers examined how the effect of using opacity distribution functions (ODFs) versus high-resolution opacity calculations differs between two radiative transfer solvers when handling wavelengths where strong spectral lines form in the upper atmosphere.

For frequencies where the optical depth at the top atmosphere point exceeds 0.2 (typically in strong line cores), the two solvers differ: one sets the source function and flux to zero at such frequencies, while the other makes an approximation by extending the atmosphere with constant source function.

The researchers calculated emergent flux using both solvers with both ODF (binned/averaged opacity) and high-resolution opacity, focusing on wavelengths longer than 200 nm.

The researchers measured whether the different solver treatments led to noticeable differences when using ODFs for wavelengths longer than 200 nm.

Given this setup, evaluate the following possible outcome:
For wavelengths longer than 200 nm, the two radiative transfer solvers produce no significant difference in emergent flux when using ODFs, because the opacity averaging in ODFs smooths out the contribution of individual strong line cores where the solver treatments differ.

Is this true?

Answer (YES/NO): YES